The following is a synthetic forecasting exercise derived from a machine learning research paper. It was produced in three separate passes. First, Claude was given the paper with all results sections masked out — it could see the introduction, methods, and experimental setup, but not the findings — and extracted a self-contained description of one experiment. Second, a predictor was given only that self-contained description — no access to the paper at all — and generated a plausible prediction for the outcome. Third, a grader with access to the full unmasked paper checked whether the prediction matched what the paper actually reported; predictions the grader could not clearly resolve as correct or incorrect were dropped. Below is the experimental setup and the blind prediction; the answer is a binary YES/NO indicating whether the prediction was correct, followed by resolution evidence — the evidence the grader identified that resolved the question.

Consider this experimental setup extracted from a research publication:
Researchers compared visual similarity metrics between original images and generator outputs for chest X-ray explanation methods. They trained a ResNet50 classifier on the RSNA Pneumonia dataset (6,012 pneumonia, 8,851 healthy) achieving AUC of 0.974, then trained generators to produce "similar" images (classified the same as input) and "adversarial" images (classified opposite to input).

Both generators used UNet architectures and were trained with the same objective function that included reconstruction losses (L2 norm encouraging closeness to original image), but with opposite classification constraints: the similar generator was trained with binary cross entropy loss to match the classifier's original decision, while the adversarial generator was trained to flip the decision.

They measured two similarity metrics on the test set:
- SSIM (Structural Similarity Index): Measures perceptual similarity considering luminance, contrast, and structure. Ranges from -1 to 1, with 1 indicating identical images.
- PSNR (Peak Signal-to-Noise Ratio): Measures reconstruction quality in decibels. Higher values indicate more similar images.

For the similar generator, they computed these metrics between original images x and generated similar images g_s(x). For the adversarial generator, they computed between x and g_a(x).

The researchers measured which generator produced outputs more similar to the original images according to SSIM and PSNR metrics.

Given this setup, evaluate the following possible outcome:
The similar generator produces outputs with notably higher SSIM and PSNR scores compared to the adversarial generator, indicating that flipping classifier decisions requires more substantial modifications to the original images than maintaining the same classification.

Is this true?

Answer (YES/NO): NO